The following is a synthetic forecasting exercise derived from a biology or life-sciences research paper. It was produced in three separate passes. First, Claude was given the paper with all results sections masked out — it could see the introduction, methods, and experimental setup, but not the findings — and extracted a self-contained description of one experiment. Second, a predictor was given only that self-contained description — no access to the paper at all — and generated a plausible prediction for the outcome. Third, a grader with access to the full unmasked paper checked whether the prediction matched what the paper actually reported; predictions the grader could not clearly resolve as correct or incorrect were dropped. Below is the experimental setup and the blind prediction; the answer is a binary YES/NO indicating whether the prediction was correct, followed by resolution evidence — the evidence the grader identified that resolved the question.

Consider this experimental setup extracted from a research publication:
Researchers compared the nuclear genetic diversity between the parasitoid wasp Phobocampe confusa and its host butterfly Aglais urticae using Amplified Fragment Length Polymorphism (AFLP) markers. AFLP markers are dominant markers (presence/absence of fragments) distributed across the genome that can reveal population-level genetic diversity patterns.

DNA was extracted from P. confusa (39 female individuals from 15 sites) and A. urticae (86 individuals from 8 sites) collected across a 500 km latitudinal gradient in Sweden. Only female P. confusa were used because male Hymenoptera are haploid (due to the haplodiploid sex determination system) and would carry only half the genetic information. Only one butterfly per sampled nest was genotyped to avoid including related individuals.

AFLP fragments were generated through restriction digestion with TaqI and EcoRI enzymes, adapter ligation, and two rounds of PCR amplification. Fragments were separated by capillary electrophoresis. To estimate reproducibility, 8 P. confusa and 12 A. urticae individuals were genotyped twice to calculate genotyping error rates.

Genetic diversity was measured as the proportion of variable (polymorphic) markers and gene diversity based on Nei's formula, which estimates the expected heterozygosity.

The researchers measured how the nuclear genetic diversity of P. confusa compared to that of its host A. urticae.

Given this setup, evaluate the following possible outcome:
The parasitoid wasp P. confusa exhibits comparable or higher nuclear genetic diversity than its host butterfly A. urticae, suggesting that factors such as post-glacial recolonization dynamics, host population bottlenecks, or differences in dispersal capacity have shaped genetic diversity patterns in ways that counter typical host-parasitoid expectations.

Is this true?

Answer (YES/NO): NO